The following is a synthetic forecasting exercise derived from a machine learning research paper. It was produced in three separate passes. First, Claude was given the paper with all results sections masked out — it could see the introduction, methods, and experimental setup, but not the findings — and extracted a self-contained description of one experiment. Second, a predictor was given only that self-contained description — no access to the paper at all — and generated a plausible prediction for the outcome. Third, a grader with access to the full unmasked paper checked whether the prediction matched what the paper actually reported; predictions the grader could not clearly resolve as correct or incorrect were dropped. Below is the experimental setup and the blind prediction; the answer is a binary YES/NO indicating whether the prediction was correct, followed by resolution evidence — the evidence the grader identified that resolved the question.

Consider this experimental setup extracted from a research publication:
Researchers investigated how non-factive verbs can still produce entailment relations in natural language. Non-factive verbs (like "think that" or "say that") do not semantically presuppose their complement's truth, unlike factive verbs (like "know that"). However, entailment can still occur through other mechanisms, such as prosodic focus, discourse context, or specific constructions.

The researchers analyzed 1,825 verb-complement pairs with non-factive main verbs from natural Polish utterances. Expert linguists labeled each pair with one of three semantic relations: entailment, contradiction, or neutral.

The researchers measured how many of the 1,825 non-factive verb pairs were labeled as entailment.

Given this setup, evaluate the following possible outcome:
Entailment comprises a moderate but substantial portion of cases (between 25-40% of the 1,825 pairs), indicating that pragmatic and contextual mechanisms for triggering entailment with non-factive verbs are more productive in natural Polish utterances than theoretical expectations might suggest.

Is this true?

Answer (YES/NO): NO